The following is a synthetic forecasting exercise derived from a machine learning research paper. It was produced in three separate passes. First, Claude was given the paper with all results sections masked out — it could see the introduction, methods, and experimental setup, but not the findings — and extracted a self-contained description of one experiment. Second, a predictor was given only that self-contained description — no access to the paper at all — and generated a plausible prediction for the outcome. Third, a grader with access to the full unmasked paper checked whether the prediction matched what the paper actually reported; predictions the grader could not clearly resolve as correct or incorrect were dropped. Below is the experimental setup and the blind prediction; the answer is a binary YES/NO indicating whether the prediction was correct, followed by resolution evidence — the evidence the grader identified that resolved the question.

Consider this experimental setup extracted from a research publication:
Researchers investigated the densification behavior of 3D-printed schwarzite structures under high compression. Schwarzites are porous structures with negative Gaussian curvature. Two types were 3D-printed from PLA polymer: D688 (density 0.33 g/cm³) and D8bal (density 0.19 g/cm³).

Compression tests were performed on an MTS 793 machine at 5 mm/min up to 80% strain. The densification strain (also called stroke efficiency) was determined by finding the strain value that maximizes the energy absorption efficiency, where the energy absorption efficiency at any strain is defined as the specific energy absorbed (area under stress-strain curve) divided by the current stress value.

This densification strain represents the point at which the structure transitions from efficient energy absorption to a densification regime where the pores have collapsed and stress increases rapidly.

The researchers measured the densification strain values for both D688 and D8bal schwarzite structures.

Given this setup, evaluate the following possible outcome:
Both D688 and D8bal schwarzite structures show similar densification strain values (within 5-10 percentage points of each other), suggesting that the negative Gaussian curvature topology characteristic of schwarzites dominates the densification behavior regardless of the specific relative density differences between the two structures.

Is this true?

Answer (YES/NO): NO